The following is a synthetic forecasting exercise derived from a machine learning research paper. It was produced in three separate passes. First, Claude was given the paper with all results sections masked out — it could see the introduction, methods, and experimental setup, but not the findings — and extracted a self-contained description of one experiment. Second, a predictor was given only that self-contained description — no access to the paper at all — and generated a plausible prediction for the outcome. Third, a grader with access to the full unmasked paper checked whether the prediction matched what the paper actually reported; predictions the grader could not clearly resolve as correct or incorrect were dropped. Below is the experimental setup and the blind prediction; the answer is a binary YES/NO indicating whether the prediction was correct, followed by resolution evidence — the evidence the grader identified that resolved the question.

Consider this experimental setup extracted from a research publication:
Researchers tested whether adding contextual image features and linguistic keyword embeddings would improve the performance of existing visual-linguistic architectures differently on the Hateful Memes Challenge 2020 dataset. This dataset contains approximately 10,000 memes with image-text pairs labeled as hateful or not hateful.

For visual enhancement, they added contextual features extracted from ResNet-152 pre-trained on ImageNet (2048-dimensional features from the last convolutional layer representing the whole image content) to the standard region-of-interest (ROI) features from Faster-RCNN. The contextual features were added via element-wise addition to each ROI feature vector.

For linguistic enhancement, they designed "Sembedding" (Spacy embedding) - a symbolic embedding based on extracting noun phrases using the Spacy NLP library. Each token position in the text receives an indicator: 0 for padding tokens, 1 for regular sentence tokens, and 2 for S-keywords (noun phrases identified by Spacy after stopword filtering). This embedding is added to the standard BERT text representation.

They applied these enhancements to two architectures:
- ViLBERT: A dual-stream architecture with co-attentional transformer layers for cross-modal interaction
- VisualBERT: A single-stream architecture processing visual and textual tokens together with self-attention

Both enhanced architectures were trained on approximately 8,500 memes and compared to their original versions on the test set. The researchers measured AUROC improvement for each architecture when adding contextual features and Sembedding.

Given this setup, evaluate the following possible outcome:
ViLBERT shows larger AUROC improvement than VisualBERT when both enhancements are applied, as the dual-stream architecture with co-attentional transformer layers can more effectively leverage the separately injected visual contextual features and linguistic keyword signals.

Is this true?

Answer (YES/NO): YES